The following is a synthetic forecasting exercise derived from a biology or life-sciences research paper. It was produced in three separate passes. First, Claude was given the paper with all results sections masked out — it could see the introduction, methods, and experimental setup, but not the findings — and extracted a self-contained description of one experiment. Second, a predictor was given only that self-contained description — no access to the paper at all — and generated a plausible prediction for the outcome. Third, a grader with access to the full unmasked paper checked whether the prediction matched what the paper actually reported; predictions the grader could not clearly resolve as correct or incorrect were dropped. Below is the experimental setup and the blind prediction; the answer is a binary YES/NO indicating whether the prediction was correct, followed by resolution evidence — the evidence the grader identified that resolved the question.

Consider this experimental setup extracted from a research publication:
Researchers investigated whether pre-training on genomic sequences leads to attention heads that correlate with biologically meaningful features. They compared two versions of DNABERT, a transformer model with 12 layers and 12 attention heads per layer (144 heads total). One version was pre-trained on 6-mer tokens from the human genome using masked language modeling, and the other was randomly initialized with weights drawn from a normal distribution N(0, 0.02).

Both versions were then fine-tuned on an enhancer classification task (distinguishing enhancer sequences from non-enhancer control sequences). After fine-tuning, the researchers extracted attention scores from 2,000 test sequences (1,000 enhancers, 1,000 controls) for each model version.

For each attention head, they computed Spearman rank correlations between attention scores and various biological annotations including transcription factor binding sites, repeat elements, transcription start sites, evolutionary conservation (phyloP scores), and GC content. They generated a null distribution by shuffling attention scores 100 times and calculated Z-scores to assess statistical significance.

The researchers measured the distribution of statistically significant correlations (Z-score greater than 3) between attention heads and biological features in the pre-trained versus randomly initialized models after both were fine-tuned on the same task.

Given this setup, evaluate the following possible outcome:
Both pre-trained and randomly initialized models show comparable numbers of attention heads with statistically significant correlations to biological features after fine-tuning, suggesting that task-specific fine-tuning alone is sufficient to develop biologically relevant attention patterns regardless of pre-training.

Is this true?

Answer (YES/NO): NO